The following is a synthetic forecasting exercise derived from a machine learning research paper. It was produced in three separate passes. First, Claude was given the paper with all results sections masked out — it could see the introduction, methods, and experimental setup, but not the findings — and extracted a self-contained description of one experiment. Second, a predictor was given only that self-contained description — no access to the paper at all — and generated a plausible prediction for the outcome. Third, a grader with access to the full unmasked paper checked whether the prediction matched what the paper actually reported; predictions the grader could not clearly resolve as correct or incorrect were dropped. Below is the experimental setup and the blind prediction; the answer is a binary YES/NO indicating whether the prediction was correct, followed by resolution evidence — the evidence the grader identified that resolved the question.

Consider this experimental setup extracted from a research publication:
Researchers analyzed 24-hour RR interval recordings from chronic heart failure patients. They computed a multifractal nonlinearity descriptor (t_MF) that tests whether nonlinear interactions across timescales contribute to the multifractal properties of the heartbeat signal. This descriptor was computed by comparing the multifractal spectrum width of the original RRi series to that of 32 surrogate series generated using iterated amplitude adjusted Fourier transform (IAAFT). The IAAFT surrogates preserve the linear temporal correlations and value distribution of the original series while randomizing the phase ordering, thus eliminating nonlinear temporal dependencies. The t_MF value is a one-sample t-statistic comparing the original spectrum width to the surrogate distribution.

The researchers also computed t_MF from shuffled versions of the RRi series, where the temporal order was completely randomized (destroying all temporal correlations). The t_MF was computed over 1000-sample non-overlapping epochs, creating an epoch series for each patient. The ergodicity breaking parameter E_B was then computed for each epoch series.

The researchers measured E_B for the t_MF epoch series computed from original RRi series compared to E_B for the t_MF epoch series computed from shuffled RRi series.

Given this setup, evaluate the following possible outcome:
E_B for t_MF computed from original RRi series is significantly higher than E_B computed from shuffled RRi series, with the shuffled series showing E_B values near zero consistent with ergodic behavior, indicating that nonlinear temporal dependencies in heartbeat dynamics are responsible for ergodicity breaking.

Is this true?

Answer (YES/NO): NO